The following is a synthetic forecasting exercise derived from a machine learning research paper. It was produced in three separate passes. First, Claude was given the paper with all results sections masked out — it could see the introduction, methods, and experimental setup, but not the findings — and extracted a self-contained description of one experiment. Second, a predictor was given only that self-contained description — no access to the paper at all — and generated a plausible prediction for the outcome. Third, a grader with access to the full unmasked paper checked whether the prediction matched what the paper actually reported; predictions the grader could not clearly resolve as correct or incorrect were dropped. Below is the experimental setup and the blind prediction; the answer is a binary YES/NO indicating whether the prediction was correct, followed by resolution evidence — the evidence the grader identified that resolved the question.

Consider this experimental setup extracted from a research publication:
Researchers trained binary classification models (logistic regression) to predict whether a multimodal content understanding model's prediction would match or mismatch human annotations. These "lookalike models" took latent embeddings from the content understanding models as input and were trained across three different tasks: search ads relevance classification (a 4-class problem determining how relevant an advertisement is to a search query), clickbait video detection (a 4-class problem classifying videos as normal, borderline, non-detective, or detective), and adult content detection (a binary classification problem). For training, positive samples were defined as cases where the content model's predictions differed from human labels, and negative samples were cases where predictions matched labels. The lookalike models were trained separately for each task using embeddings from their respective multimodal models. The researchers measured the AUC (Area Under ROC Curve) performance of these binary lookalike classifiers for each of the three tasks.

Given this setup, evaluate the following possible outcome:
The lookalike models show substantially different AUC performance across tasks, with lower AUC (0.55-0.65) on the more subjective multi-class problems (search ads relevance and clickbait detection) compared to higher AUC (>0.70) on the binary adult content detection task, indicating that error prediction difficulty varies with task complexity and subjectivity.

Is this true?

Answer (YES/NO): NO